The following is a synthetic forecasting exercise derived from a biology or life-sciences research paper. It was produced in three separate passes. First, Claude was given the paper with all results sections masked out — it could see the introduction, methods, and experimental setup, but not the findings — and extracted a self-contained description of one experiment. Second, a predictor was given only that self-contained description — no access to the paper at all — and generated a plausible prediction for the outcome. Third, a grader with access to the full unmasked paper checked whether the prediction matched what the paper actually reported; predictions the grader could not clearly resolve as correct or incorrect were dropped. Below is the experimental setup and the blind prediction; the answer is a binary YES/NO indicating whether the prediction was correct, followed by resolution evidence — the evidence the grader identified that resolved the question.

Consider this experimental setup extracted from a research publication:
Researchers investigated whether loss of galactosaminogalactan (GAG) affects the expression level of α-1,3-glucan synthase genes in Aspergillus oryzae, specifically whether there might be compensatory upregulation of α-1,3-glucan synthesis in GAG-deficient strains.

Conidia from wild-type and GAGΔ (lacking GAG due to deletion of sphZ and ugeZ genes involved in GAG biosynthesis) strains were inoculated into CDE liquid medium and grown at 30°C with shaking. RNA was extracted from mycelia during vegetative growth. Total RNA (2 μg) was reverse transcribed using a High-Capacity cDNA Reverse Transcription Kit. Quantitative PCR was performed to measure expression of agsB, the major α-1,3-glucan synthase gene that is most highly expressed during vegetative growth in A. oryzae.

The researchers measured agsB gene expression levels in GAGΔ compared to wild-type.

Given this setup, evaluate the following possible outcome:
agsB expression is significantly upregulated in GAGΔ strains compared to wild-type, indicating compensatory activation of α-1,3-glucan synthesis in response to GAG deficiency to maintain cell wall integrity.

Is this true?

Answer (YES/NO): NO